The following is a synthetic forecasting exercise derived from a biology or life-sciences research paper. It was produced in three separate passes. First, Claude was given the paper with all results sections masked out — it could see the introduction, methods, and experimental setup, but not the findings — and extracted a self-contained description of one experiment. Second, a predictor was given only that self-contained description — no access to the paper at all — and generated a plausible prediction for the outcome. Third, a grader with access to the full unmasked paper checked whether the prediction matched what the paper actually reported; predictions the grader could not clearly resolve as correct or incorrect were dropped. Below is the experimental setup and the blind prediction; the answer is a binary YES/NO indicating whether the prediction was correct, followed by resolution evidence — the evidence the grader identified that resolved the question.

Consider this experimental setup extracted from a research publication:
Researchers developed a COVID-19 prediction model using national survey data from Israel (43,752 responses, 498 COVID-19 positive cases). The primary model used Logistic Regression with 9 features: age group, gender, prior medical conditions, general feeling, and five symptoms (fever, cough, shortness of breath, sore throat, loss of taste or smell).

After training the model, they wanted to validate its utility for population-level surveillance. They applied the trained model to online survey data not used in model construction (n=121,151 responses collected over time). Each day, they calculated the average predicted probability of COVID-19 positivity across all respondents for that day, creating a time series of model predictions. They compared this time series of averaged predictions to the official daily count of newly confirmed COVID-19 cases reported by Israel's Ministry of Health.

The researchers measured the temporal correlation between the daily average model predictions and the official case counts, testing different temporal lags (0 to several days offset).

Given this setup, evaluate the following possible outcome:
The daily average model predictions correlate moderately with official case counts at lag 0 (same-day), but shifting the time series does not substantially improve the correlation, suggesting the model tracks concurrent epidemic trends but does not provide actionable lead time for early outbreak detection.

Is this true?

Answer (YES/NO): NO